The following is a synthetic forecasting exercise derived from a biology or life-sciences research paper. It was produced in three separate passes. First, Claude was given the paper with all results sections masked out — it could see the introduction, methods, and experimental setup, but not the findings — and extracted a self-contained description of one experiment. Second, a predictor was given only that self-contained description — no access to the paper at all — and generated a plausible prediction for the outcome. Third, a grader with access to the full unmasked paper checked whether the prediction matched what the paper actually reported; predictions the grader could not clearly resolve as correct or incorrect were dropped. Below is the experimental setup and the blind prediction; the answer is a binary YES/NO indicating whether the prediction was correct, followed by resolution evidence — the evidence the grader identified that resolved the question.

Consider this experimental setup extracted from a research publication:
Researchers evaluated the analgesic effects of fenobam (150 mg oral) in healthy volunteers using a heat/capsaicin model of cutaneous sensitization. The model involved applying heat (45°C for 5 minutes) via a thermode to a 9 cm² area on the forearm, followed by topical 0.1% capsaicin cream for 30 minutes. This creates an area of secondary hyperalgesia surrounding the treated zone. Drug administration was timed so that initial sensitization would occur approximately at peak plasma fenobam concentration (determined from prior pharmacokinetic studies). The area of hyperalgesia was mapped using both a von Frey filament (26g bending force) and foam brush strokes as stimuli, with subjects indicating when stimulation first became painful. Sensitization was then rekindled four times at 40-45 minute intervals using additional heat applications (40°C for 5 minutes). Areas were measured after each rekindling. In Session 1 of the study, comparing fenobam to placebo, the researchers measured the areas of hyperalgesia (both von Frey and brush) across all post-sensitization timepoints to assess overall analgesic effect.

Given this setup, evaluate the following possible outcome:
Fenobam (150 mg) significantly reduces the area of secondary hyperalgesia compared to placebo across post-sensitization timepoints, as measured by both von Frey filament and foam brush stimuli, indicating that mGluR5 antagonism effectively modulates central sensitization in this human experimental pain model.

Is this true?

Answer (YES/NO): NO